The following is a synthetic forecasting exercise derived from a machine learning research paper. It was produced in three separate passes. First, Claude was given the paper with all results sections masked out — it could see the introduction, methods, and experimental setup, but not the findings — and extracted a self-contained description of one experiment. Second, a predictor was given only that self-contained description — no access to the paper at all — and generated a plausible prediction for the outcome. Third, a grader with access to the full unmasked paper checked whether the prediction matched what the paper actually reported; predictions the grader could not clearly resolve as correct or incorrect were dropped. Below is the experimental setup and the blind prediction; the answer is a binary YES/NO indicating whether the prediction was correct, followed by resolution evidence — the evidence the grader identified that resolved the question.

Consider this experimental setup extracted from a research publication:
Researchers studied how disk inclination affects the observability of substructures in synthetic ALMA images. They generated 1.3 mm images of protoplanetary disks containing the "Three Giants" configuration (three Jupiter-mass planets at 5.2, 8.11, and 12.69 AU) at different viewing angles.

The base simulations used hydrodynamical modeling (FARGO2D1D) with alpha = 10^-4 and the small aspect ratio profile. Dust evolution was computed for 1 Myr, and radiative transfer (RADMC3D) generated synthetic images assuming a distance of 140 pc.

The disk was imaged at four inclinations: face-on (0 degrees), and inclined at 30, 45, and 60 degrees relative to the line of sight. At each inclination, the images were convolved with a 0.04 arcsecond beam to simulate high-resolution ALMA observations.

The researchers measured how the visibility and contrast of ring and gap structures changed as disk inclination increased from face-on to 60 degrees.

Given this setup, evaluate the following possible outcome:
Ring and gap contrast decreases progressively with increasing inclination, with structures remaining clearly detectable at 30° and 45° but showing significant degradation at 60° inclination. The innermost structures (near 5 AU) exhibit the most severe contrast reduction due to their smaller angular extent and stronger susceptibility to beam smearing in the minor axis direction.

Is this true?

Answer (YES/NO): NO